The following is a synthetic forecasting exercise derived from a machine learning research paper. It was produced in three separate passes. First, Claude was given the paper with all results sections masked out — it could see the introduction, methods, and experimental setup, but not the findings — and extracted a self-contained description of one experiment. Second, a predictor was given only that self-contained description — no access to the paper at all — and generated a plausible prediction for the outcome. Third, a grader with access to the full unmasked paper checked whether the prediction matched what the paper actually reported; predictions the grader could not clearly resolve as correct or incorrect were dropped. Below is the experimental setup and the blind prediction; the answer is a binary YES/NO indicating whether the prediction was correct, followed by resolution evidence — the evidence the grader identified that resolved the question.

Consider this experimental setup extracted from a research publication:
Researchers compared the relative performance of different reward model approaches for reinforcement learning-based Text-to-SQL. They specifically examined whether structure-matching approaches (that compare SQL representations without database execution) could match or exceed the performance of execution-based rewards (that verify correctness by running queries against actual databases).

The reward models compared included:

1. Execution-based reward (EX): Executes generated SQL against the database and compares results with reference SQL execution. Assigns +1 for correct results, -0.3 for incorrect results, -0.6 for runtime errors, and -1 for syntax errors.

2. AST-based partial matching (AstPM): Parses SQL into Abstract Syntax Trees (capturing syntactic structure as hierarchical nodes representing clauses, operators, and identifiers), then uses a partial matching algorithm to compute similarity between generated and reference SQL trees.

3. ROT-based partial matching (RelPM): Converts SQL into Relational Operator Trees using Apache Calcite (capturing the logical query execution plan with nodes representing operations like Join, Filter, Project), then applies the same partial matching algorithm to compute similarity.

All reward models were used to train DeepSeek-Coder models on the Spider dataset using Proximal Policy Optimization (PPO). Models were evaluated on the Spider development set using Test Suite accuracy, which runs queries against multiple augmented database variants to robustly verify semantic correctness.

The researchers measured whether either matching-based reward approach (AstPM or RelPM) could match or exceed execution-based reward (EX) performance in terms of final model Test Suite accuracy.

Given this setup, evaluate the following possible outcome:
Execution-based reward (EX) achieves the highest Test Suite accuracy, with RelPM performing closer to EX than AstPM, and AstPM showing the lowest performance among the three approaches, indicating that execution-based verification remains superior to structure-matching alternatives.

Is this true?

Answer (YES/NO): YES